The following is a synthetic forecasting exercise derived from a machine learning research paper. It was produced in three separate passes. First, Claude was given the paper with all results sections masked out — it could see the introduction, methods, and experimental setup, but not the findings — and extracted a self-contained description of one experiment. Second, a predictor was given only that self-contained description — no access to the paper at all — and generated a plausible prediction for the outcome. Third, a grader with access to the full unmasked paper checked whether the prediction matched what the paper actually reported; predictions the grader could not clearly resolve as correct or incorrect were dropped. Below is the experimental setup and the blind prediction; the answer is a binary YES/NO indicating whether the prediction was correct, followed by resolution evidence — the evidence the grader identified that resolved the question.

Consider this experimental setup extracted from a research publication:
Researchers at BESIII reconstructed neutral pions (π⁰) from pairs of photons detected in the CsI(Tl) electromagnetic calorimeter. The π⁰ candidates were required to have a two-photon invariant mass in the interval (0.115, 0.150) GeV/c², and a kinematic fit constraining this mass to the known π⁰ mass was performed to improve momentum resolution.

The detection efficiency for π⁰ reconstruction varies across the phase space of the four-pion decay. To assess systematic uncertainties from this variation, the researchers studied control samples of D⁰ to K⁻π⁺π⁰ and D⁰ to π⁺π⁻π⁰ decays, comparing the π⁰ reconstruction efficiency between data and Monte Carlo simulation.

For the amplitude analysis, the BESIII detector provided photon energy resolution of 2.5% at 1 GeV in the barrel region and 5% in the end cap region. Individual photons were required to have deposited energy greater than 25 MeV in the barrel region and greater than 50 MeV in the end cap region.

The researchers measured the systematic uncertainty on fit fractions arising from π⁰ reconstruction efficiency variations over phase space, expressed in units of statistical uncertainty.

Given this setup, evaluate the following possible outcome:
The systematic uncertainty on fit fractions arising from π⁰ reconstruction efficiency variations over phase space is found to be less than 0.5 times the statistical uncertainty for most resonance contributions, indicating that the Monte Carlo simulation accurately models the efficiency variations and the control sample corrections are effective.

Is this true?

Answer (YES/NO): YES